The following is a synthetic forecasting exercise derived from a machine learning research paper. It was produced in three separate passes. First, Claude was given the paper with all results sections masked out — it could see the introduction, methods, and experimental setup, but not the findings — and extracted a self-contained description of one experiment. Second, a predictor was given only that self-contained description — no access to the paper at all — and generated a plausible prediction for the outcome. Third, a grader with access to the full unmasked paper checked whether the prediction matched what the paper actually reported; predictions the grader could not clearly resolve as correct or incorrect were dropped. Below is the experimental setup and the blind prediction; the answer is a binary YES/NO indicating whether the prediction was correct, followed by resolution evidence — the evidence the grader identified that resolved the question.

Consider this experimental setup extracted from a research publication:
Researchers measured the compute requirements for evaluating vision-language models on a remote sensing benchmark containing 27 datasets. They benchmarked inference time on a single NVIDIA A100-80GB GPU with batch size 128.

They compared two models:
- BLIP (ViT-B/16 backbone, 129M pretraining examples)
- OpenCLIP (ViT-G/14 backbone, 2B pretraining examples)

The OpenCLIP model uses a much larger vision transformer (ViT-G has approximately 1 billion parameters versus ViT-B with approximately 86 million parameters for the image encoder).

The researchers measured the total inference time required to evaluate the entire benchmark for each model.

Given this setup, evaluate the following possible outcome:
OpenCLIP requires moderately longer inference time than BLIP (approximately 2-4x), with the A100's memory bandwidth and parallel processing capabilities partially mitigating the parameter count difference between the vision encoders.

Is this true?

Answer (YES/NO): NO